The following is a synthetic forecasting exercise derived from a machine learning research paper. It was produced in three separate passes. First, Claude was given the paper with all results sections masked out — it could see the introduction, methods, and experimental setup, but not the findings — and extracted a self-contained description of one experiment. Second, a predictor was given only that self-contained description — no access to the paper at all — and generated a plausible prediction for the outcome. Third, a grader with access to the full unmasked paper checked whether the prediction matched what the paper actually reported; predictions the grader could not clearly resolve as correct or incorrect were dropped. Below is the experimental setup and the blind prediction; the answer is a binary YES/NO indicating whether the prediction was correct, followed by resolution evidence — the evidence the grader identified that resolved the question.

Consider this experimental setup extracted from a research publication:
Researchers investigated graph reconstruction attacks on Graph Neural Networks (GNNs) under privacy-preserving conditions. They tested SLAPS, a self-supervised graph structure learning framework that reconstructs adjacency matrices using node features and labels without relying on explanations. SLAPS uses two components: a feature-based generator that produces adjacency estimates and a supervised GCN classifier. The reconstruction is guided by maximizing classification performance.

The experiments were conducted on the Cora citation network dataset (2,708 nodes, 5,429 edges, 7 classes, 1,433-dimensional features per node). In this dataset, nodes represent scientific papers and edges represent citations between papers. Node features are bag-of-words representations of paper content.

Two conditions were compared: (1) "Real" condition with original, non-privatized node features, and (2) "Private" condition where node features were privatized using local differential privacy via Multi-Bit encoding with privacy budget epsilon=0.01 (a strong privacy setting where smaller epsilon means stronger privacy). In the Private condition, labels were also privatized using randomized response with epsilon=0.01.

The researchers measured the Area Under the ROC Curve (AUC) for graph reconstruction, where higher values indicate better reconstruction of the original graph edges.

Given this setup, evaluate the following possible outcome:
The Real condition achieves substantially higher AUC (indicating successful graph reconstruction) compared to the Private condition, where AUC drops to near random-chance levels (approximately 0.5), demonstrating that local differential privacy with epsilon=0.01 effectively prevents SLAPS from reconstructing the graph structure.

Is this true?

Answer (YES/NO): YES